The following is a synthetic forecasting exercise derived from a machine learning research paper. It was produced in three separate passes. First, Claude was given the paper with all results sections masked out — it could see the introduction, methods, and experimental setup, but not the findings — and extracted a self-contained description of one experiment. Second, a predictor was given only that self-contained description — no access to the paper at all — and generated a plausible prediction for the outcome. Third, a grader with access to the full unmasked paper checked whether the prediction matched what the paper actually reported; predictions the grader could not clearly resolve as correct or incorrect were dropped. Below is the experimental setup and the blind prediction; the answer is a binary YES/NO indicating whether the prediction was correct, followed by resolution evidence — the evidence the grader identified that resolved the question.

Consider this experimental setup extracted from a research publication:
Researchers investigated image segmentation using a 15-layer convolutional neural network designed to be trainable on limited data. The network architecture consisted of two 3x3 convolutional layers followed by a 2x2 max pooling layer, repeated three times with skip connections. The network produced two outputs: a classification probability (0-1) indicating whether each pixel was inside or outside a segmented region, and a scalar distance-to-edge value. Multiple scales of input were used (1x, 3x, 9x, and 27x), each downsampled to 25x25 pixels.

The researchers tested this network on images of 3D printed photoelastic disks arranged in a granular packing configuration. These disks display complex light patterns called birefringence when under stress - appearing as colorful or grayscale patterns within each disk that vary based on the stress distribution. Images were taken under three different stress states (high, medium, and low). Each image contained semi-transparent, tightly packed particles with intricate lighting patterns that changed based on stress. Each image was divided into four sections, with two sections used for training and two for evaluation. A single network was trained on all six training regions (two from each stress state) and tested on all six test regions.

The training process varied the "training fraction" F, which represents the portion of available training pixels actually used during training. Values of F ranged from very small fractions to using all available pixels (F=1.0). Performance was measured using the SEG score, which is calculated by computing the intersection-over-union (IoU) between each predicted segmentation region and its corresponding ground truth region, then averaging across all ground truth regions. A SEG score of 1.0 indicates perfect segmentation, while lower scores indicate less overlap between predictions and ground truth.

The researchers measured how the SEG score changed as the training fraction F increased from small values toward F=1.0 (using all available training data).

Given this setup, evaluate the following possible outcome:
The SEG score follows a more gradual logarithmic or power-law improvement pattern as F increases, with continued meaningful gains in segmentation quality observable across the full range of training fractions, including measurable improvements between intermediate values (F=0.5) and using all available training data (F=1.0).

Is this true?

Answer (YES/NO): NO